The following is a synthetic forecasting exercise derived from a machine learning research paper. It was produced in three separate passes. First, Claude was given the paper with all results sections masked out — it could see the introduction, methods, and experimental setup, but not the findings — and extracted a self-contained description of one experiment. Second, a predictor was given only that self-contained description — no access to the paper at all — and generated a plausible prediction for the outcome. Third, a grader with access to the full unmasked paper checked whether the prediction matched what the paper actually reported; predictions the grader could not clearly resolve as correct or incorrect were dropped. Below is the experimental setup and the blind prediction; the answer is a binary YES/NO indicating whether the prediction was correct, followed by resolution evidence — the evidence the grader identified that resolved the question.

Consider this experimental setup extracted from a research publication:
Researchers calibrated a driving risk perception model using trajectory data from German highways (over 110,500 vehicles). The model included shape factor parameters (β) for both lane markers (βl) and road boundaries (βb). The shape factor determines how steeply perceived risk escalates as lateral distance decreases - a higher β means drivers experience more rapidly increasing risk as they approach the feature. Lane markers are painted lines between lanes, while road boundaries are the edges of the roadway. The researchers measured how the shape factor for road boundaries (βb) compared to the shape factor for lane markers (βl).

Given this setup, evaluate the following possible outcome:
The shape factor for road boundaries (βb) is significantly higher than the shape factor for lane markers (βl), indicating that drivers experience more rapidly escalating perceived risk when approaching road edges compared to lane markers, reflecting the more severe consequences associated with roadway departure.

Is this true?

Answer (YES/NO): YES